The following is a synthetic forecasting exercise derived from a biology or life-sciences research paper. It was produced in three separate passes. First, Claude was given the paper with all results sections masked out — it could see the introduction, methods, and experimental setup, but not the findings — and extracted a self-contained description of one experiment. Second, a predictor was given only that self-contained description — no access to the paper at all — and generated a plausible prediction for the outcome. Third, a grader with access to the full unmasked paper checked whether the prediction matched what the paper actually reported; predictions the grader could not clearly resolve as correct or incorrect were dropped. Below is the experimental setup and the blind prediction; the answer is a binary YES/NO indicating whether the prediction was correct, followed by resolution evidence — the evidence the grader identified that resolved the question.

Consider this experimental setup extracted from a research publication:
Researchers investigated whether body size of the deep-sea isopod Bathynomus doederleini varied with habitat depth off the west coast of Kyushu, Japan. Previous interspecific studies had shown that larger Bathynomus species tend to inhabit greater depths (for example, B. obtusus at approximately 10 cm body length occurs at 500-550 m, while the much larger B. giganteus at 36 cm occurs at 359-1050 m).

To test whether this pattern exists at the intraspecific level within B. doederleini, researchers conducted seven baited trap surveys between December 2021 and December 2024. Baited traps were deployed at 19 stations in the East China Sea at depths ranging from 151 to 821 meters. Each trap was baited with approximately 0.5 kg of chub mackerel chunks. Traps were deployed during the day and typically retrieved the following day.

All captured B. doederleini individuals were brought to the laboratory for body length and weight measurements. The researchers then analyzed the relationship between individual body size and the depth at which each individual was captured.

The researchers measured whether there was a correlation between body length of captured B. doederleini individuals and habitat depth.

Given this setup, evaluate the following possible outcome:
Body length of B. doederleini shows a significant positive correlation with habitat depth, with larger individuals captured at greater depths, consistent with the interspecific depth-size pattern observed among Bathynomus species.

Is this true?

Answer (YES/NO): NO